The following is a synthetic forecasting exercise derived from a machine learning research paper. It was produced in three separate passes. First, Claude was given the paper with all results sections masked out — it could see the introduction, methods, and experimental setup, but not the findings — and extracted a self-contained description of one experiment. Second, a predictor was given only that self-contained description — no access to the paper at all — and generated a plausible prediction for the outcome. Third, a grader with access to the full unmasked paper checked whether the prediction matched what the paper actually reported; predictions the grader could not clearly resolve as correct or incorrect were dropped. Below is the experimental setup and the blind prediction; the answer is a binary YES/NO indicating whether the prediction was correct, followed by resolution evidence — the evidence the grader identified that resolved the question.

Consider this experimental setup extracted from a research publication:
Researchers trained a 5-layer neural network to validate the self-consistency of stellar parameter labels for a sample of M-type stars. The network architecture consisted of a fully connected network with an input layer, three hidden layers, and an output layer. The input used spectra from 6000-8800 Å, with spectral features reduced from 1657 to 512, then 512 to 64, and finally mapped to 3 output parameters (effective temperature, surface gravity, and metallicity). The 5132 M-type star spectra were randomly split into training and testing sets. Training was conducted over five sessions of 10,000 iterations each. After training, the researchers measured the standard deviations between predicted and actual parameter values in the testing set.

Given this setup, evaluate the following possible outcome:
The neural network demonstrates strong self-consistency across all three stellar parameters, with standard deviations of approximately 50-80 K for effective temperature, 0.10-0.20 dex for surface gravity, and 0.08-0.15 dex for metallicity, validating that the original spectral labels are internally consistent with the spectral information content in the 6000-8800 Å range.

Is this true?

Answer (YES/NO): NO